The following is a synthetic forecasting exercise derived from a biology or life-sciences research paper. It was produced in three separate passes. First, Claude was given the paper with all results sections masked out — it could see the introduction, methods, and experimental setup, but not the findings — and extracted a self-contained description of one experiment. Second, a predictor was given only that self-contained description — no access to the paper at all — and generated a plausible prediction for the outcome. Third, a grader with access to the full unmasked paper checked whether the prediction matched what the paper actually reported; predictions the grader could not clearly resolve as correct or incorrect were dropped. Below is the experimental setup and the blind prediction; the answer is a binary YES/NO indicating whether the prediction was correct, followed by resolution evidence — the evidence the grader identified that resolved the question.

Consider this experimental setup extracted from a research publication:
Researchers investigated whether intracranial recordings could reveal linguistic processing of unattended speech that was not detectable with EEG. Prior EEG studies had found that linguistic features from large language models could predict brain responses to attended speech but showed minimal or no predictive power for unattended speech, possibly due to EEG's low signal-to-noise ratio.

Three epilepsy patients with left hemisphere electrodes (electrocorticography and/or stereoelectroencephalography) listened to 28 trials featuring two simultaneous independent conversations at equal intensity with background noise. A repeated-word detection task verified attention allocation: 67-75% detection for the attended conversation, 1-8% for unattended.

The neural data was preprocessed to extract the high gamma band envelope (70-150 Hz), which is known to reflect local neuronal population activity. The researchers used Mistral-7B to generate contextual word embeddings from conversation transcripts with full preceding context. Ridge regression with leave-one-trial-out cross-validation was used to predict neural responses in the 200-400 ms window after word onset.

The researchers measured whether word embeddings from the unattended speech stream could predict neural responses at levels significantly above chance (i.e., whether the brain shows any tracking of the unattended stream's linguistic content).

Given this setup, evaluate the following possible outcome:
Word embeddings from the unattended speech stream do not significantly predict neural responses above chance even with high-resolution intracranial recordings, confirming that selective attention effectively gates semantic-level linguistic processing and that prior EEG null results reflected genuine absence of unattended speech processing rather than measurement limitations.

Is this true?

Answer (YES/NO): NO